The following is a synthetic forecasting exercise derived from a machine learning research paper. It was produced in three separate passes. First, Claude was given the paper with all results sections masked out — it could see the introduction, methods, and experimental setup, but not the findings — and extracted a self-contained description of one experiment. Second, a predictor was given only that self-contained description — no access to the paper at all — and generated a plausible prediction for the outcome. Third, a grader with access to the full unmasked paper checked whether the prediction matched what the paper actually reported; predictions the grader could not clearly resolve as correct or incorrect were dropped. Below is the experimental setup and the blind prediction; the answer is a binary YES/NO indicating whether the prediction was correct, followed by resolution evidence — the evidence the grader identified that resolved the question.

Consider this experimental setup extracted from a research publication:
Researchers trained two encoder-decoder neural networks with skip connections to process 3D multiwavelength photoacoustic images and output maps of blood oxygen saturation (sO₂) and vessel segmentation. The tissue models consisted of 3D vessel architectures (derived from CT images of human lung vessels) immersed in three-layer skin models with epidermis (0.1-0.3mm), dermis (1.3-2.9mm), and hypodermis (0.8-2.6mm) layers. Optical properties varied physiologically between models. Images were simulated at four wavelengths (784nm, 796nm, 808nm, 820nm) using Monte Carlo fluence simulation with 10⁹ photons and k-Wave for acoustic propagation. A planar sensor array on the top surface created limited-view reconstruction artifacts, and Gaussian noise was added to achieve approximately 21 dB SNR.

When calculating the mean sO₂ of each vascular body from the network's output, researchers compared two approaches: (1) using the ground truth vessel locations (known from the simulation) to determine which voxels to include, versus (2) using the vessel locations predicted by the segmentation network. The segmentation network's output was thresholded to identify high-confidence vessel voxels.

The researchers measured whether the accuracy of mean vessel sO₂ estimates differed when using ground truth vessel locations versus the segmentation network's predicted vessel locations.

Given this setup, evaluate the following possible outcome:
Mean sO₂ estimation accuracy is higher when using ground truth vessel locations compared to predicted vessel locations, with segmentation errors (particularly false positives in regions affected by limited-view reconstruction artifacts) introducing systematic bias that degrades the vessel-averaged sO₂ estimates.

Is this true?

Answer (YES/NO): NO